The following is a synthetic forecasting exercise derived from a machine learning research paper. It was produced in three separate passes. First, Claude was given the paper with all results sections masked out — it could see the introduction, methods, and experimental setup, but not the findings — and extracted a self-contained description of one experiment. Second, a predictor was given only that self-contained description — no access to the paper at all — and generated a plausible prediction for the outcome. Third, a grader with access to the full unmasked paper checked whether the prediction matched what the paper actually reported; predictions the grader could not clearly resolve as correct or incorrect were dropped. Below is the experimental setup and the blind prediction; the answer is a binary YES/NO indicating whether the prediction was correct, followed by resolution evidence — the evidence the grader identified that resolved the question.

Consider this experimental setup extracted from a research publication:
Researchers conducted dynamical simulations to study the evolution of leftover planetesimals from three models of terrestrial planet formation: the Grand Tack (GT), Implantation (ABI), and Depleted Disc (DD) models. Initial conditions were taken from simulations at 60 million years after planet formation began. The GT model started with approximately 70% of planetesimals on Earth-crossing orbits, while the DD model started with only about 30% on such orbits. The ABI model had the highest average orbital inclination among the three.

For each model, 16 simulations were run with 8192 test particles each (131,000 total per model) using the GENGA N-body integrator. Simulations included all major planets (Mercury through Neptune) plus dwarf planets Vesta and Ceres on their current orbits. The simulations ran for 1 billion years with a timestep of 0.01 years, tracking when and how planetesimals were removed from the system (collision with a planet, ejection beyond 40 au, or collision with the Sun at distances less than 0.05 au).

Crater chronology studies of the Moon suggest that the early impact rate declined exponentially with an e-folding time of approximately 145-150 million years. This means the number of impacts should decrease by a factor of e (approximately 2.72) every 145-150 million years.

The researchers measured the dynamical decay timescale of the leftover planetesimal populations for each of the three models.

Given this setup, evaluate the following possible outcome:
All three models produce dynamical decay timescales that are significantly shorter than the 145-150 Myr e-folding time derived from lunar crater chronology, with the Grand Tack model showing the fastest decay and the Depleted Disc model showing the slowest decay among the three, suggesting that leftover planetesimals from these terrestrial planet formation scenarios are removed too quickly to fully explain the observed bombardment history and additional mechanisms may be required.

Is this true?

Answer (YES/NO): NO